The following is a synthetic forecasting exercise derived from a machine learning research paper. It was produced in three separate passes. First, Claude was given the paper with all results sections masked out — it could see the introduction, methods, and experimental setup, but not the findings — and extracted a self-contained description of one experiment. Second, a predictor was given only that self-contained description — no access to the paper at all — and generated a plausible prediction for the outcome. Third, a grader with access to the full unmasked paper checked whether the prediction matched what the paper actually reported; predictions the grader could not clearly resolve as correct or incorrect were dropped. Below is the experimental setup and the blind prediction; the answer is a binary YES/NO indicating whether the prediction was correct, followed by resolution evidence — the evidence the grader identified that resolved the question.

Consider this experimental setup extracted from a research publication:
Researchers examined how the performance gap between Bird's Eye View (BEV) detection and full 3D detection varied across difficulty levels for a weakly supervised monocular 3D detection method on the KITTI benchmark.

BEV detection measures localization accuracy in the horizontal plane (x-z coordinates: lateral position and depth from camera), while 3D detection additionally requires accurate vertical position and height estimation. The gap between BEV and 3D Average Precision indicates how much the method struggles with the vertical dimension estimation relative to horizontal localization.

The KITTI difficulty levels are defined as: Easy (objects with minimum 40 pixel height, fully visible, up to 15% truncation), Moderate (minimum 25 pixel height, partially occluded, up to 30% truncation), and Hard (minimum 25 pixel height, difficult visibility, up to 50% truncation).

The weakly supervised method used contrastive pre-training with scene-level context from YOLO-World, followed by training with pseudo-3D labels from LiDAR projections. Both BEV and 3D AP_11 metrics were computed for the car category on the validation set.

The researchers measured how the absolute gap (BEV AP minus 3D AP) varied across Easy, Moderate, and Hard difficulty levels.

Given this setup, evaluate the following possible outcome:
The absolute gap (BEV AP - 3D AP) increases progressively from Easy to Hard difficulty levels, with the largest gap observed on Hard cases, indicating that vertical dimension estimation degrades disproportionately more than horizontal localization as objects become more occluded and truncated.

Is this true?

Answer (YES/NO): NO